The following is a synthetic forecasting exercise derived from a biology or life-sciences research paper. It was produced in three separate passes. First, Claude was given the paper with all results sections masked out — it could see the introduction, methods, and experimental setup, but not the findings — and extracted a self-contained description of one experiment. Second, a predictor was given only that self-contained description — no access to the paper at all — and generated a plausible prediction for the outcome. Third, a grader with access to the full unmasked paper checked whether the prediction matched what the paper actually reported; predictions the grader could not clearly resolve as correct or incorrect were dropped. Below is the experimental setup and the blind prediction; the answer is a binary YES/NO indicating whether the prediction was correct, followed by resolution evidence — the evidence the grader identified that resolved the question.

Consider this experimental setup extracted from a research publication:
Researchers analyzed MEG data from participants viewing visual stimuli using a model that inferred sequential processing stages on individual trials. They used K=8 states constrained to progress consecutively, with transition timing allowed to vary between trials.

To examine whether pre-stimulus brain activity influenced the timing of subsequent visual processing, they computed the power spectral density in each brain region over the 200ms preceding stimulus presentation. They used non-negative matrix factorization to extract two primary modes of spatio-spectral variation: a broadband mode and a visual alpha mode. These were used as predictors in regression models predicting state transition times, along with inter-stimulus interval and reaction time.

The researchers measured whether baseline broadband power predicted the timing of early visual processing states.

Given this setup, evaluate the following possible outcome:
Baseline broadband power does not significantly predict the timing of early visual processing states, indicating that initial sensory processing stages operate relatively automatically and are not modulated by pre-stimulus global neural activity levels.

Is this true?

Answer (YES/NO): NO